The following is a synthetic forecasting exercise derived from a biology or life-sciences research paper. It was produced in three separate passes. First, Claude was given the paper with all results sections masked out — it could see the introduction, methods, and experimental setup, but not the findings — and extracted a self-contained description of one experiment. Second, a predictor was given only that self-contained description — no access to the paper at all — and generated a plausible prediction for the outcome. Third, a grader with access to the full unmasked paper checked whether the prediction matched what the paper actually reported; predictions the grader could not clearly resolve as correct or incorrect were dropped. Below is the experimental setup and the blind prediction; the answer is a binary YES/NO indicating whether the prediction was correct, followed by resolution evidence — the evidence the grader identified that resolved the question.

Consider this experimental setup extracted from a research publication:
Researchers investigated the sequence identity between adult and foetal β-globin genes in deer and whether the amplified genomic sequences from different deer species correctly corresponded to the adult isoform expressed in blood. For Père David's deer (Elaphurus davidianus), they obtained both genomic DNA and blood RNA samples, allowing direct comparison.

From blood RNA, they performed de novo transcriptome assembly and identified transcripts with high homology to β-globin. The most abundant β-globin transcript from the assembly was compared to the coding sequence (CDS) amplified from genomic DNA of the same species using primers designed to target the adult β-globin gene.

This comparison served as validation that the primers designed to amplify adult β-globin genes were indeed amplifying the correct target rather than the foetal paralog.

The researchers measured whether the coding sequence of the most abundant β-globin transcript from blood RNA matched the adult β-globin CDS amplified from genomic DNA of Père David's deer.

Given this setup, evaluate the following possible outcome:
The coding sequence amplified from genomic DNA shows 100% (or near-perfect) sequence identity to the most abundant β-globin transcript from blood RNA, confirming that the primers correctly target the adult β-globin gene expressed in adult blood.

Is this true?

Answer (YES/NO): YES